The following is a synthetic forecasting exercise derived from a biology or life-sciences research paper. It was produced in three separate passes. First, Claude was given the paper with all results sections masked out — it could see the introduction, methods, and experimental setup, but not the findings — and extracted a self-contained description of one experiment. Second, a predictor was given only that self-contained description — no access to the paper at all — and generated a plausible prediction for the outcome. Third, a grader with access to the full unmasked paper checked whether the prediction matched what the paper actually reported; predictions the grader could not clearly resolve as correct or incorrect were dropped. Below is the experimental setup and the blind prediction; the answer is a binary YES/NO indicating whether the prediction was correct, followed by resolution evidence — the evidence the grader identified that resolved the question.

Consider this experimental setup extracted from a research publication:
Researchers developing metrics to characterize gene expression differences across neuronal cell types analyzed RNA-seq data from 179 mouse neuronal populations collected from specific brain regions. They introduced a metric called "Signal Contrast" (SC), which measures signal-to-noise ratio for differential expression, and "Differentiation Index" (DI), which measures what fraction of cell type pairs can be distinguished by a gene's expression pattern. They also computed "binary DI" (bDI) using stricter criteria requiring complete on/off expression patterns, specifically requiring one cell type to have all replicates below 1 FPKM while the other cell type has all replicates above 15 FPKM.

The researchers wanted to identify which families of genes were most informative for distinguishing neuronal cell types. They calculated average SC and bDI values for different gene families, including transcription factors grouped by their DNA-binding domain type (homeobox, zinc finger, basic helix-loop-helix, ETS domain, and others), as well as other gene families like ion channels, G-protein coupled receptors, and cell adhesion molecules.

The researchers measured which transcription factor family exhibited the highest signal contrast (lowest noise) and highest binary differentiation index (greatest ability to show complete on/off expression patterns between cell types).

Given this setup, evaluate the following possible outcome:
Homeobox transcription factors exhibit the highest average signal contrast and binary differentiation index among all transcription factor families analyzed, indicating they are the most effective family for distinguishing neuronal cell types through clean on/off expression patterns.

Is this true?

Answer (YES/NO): YES